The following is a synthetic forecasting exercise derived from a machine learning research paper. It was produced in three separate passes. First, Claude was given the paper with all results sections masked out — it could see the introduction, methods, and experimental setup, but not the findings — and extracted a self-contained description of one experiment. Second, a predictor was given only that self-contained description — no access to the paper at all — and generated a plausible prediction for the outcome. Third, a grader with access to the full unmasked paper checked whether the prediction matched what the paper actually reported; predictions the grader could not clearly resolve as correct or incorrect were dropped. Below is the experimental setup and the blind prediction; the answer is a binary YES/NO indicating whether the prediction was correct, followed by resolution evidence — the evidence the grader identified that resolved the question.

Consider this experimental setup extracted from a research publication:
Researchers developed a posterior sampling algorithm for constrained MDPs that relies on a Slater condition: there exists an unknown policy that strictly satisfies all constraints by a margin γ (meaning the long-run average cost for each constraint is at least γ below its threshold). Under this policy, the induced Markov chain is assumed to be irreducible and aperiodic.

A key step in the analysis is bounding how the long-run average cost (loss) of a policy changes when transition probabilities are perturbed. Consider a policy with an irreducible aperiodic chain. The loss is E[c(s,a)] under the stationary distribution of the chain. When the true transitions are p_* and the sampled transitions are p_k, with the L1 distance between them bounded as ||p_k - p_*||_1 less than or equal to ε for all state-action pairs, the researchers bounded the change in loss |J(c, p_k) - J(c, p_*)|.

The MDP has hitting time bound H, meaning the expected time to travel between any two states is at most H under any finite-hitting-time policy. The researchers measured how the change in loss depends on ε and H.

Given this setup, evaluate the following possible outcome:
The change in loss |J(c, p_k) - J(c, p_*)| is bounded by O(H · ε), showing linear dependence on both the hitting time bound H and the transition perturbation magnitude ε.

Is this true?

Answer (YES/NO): YES